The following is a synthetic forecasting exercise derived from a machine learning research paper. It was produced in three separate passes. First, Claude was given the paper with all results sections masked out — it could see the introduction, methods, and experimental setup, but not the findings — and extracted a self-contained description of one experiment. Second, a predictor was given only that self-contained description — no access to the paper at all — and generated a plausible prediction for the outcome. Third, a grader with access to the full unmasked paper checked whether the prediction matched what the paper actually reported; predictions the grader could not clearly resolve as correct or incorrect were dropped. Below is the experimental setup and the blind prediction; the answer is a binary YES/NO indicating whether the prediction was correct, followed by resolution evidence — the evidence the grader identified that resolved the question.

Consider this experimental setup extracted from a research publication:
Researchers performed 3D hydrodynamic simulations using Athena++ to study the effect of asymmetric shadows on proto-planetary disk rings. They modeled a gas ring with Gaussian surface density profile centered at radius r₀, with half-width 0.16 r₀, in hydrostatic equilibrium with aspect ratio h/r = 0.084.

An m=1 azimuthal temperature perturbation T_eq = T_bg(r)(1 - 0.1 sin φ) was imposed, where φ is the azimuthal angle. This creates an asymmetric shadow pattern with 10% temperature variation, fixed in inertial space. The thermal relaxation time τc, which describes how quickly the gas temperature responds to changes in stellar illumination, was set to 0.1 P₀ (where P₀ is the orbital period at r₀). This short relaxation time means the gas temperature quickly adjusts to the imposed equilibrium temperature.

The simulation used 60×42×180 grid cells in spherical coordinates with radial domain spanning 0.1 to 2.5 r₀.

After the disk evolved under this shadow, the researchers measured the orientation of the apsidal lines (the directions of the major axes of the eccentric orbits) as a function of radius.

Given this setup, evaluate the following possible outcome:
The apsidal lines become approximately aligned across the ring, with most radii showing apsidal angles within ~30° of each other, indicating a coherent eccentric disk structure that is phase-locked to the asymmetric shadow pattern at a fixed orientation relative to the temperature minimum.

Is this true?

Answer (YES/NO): NO